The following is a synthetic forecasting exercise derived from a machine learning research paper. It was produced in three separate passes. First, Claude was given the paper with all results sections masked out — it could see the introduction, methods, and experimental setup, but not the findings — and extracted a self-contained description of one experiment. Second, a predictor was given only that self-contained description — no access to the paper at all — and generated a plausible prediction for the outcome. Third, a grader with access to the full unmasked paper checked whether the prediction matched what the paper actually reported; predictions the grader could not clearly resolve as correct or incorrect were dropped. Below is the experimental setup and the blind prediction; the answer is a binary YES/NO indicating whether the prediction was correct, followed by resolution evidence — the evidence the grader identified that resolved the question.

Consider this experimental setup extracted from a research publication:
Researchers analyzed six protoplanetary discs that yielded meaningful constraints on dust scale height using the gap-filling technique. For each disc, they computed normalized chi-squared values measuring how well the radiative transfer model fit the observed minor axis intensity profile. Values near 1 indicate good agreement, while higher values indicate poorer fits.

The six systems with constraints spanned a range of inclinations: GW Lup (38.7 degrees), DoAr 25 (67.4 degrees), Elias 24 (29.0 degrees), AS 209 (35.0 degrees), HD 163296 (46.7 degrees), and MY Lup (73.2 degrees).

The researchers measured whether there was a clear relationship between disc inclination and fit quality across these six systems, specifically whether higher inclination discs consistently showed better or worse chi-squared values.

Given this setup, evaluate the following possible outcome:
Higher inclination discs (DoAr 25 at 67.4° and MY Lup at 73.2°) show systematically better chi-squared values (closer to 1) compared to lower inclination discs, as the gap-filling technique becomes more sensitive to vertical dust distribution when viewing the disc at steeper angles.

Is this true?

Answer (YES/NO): NO